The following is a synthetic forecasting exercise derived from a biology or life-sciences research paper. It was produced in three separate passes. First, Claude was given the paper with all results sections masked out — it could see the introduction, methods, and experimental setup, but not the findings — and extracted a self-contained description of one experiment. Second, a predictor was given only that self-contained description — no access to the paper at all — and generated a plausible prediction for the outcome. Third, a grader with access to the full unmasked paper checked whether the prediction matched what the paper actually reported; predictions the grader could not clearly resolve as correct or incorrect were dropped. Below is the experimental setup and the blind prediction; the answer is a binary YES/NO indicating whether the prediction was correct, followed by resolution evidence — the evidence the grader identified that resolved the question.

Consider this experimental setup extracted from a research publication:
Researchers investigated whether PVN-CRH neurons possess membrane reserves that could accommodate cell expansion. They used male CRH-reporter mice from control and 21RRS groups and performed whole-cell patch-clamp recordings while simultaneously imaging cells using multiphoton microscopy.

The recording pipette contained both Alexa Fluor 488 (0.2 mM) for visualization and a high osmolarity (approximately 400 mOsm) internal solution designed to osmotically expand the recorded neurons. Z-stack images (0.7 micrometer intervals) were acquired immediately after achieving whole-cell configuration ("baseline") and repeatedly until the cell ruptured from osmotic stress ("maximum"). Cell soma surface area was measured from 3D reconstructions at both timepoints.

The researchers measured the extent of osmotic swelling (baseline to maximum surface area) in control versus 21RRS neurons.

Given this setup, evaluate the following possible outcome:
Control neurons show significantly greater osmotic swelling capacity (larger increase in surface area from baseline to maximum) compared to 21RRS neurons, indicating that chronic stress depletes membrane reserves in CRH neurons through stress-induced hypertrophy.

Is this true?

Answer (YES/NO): NO